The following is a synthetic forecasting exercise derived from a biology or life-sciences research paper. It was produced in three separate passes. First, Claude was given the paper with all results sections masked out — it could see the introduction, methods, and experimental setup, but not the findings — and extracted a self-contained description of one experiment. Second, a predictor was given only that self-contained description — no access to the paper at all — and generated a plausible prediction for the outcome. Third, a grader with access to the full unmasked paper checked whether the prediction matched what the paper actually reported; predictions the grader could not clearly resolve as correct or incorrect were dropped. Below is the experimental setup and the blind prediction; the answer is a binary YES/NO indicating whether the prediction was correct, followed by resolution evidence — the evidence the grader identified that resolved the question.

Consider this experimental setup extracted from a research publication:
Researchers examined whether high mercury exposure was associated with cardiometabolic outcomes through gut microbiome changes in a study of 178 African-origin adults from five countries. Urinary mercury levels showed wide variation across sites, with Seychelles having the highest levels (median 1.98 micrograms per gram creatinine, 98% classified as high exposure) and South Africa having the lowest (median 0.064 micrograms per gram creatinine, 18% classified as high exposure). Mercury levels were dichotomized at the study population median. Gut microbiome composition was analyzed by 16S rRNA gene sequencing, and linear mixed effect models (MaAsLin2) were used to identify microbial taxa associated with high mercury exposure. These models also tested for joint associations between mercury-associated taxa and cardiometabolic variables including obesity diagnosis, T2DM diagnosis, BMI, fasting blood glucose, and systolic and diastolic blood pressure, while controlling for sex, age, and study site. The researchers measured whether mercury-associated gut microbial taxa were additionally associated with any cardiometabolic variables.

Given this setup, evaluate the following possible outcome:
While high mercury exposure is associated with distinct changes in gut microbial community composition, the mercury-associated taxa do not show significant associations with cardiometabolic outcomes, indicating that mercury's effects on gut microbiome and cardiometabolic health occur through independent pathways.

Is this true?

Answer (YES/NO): YES